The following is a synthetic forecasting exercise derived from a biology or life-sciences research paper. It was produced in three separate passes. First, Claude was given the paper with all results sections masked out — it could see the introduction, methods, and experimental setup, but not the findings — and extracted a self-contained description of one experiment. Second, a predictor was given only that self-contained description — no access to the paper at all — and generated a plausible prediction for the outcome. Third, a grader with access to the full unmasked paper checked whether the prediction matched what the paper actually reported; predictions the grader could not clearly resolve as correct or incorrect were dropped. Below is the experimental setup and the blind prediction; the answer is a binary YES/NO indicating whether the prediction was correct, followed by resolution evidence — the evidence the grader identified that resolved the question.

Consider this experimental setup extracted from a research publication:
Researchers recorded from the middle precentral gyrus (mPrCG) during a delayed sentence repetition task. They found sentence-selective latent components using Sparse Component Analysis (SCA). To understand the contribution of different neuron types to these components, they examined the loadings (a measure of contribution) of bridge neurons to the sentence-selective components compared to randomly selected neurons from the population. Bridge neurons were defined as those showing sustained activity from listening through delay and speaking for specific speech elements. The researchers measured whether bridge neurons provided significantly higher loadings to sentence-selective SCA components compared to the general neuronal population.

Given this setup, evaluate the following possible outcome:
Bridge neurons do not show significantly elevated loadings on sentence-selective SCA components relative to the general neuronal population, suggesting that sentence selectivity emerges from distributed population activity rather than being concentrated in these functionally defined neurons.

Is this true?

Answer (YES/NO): NO